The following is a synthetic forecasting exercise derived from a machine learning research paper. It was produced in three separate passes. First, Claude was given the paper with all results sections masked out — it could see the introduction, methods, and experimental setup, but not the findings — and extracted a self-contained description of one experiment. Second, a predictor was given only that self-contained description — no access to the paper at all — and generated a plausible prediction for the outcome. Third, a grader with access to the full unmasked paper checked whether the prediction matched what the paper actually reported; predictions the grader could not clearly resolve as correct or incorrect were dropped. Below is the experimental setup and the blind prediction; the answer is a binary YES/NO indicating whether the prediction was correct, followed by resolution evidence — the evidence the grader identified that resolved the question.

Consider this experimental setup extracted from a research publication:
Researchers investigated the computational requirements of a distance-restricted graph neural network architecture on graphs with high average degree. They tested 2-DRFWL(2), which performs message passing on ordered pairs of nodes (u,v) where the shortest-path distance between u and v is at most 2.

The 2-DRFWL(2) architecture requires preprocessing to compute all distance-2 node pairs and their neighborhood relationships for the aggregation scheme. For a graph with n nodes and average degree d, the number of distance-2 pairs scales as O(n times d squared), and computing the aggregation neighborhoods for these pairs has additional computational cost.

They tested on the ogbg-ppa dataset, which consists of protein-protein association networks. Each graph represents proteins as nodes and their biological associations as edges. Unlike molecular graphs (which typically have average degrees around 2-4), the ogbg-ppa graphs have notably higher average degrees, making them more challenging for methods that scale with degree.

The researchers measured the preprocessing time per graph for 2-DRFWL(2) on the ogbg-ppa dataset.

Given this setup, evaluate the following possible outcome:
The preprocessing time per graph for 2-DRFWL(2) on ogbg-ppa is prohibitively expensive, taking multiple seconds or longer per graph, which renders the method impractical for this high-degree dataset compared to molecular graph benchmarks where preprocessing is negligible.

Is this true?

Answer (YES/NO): YES